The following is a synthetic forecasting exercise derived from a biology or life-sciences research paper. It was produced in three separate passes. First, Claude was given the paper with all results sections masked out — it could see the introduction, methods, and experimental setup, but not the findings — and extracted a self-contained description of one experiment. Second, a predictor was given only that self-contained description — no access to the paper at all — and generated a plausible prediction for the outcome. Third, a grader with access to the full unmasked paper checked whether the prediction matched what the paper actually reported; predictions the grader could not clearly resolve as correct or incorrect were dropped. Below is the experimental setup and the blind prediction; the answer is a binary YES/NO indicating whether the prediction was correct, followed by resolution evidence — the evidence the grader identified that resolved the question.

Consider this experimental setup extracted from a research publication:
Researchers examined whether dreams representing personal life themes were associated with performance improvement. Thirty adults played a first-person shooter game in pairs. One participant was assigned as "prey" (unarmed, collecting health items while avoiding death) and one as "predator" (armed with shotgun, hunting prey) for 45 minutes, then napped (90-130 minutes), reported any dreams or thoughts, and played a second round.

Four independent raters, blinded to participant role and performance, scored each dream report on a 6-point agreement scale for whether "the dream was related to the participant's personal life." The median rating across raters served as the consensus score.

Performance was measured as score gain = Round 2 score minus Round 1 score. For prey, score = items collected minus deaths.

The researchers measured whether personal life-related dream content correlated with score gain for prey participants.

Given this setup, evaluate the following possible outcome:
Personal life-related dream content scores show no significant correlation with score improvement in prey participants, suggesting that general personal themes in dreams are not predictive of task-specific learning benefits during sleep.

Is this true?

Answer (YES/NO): YES